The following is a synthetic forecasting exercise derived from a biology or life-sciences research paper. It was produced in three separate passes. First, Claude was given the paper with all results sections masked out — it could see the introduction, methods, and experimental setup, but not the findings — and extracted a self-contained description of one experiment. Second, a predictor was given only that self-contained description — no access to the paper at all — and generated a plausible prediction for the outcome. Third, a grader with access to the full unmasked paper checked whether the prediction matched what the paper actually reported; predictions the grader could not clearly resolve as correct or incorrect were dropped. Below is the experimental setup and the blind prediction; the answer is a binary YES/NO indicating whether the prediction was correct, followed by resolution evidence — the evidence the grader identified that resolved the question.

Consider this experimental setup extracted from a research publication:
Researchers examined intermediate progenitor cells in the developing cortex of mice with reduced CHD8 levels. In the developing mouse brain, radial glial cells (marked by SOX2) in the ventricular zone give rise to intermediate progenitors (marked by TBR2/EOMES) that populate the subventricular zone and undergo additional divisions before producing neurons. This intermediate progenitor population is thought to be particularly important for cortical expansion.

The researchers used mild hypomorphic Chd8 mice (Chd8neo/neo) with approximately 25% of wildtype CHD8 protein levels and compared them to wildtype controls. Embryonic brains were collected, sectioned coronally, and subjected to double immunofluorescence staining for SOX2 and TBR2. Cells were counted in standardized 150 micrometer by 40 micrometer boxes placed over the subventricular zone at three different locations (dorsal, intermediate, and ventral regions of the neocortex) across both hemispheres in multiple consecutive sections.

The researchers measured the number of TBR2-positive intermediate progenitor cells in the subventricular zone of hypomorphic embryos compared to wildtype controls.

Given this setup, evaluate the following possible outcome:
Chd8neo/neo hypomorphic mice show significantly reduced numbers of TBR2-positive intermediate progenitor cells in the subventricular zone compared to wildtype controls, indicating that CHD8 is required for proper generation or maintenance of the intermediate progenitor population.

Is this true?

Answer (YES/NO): NO